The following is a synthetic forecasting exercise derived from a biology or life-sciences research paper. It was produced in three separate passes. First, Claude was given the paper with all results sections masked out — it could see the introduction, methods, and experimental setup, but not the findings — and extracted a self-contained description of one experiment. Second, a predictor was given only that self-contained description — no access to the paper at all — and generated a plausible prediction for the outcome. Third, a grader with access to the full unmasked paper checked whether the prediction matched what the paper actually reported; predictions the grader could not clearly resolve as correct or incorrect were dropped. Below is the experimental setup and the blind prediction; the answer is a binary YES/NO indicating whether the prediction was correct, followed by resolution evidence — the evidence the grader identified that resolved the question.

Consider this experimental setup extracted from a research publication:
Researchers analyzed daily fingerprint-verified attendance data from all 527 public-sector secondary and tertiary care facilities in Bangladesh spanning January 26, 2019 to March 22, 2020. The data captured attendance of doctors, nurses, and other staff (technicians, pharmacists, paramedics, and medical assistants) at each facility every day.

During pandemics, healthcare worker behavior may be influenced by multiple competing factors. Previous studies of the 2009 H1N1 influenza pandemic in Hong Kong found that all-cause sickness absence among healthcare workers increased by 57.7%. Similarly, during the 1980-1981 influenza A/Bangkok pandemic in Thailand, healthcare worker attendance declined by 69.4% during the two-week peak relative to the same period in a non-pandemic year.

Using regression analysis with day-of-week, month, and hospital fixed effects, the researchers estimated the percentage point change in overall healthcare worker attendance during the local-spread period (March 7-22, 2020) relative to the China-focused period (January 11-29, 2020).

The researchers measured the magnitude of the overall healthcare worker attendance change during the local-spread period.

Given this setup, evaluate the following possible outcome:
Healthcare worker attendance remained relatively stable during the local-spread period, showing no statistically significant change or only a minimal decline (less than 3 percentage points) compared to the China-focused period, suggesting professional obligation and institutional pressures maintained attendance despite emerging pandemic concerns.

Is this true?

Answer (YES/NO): YES